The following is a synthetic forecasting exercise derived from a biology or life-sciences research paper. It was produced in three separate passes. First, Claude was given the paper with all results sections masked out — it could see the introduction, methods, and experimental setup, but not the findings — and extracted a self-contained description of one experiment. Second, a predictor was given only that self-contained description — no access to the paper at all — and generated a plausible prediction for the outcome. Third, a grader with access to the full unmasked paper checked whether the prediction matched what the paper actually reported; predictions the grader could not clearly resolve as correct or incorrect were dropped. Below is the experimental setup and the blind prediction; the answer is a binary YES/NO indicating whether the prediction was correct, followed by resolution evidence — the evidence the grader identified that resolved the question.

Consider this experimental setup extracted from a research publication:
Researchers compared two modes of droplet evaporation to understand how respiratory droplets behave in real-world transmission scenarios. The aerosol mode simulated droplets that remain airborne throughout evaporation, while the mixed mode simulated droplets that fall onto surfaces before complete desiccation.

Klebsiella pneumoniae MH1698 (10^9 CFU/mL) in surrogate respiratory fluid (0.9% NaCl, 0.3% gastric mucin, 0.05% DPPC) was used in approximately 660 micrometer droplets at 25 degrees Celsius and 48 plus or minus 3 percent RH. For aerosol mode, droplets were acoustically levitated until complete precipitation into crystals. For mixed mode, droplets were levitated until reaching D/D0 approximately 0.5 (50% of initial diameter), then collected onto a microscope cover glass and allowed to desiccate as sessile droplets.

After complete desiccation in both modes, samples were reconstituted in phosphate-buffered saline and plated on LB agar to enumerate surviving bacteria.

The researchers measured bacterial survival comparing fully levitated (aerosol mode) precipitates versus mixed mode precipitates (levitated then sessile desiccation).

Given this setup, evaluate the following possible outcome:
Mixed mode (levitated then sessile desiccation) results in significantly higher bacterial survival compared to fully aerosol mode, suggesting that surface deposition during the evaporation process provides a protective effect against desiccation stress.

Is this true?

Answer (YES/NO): NO